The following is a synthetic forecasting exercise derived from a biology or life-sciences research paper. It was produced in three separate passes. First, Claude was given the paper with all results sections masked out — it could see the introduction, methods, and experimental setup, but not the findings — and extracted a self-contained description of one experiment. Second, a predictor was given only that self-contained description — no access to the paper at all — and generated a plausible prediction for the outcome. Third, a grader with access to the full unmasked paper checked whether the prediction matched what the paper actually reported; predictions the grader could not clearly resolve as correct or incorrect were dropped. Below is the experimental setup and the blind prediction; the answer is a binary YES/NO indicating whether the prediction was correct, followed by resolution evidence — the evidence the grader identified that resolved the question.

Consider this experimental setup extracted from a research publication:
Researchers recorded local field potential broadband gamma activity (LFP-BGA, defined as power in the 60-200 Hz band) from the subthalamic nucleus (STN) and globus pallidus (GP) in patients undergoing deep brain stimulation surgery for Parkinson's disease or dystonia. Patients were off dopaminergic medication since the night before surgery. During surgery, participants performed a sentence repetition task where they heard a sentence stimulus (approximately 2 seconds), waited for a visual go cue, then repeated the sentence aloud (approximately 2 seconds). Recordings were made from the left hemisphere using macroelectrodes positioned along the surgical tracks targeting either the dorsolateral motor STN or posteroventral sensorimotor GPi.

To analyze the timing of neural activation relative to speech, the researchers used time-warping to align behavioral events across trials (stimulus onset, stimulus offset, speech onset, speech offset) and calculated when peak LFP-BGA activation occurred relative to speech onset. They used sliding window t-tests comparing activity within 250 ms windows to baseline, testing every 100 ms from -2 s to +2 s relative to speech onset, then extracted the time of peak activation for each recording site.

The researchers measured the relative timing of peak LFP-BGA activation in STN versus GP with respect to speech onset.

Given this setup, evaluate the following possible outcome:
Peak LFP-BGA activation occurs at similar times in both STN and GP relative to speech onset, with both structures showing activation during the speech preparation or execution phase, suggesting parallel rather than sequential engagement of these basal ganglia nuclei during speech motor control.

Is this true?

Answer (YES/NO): NO